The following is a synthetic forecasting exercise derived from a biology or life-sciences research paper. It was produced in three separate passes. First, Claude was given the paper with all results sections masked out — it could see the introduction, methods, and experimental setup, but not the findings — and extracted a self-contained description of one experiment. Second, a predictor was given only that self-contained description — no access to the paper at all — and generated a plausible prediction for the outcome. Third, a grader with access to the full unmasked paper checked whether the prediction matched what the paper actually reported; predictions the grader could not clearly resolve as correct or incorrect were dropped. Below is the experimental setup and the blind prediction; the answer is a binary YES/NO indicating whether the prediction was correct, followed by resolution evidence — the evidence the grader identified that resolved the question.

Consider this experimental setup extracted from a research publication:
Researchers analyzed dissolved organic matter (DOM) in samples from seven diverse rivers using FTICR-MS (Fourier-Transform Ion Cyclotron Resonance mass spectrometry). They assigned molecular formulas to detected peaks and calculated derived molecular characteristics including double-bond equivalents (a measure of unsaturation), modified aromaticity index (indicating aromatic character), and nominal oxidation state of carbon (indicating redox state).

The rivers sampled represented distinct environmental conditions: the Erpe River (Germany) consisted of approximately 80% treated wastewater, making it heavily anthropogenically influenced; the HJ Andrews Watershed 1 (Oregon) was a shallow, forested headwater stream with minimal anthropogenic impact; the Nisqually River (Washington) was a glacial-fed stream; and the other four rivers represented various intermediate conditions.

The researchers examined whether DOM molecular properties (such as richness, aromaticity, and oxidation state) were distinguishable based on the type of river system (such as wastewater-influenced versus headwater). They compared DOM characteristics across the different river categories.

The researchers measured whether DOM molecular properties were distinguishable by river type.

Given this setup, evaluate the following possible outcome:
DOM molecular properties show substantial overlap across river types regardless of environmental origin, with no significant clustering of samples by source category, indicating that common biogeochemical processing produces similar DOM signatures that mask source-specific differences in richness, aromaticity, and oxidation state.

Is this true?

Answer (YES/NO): NO